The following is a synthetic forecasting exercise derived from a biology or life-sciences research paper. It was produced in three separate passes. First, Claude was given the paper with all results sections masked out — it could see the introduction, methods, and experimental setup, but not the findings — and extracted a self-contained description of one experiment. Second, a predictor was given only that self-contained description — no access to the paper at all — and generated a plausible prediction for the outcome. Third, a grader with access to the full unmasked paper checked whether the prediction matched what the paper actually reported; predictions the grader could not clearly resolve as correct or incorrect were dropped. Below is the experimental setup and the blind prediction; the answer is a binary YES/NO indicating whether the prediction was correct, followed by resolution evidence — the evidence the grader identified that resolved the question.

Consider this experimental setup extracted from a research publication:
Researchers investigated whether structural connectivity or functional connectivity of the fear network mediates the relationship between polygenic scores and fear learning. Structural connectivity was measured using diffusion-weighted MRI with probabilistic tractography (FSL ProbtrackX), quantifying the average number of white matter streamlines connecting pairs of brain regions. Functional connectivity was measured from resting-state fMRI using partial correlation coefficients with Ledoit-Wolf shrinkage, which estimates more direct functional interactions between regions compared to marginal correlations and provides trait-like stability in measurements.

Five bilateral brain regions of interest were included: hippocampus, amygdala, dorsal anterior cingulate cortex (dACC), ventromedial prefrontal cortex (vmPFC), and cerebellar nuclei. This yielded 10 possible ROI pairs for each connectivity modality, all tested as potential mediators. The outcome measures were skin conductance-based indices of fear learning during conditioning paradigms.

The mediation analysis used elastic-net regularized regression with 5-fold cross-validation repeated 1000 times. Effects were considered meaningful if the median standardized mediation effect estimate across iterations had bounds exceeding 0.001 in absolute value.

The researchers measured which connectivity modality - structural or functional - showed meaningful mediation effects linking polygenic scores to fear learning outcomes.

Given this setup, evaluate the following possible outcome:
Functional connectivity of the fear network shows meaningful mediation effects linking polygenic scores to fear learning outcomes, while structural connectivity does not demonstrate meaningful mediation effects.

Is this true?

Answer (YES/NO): NO